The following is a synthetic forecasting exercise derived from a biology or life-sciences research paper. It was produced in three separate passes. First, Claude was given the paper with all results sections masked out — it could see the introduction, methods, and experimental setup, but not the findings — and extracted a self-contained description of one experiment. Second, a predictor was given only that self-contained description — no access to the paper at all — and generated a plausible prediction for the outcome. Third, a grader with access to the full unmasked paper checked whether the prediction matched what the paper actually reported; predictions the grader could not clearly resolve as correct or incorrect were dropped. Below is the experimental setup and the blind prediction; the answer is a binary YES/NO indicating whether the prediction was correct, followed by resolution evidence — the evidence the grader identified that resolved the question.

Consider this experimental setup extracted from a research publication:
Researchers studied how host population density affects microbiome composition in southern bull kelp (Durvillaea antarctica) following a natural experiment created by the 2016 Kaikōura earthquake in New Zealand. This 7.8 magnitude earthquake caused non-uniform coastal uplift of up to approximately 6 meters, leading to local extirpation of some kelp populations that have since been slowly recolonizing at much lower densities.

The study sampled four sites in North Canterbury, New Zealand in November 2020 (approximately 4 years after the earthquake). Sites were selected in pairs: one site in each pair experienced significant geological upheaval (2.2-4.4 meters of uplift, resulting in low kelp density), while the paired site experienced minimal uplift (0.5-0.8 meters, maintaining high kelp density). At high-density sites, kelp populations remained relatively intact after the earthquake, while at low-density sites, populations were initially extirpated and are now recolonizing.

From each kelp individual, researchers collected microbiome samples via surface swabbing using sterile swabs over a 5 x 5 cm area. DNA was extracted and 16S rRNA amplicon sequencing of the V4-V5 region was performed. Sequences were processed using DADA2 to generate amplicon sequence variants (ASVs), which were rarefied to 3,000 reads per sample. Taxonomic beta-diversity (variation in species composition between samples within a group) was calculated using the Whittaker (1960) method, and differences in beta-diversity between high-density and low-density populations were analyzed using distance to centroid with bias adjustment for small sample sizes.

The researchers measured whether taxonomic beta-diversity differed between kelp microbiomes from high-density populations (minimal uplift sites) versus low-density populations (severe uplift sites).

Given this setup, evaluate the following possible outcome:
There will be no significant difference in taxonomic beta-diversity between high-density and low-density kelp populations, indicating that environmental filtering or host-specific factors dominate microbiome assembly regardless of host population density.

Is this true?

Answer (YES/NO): NO